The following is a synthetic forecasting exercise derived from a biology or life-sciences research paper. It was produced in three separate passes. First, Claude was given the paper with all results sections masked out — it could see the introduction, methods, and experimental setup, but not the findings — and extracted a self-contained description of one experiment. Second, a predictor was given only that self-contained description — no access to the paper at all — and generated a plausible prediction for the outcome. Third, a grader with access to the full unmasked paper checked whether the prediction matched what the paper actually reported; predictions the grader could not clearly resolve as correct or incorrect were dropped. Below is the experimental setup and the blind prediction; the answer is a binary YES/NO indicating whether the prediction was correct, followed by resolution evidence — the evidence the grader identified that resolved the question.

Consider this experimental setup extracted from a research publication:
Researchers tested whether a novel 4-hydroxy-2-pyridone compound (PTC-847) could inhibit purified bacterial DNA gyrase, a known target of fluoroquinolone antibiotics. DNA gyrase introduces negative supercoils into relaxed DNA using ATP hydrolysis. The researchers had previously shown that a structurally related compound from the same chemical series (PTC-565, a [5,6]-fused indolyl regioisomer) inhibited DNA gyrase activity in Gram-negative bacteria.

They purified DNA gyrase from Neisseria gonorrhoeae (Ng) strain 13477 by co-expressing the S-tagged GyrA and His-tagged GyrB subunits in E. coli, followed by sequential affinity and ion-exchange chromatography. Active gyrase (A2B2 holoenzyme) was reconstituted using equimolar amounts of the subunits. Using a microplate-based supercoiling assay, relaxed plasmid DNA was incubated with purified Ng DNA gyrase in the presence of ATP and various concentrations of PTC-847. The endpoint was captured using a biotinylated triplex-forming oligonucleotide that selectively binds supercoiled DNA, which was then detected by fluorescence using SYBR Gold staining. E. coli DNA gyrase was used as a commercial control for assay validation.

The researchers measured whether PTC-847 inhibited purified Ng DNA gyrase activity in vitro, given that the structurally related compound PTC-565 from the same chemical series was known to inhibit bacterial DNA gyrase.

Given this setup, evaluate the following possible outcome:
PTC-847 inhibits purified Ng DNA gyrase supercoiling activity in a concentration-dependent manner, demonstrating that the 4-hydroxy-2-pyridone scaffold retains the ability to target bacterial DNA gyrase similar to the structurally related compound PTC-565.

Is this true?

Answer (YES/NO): NO